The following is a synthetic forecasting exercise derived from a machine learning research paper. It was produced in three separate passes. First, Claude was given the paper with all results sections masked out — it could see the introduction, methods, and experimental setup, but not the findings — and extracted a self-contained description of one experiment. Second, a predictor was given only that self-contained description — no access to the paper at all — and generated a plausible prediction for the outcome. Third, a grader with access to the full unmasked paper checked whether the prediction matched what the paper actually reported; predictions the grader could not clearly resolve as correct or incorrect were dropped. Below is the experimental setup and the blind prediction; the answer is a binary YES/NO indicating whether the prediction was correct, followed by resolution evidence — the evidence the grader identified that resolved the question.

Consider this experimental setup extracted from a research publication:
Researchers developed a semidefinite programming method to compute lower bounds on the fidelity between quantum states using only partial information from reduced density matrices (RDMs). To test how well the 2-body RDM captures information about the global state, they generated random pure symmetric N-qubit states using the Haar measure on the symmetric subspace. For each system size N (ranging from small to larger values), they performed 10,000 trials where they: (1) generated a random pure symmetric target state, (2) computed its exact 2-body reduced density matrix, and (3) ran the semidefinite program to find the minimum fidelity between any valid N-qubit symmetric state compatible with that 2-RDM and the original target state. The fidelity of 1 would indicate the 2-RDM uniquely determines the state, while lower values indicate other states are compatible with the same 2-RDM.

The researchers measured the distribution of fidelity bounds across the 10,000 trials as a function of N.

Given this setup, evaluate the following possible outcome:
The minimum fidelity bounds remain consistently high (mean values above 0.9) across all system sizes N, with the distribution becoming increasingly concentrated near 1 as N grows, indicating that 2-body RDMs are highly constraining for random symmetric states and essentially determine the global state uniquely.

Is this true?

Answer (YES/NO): NO